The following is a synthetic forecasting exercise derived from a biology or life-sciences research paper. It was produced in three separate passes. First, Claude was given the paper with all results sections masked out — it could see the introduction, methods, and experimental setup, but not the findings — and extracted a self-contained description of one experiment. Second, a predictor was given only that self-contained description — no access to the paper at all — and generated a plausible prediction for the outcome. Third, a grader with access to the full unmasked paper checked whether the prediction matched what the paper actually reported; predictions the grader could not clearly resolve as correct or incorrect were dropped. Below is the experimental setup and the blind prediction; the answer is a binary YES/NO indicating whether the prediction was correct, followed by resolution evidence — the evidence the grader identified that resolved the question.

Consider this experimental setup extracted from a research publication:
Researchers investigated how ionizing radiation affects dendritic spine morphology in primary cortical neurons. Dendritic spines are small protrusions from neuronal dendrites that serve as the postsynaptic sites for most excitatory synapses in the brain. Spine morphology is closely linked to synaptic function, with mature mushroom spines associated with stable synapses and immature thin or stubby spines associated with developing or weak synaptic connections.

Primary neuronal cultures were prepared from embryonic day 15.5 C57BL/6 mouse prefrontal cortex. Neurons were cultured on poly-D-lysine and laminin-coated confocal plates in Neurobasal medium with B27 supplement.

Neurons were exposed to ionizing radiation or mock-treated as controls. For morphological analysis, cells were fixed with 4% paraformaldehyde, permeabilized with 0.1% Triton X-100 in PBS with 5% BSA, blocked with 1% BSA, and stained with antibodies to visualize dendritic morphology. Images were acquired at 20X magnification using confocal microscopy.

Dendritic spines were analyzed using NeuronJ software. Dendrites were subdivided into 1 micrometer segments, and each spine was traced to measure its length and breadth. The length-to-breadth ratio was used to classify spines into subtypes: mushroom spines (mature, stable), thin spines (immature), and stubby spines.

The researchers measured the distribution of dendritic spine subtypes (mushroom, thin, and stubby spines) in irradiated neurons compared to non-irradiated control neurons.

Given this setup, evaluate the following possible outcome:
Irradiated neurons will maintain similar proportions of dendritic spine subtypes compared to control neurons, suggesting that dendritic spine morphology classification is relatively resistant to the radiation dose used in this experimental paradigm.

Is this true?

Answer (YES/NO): NO